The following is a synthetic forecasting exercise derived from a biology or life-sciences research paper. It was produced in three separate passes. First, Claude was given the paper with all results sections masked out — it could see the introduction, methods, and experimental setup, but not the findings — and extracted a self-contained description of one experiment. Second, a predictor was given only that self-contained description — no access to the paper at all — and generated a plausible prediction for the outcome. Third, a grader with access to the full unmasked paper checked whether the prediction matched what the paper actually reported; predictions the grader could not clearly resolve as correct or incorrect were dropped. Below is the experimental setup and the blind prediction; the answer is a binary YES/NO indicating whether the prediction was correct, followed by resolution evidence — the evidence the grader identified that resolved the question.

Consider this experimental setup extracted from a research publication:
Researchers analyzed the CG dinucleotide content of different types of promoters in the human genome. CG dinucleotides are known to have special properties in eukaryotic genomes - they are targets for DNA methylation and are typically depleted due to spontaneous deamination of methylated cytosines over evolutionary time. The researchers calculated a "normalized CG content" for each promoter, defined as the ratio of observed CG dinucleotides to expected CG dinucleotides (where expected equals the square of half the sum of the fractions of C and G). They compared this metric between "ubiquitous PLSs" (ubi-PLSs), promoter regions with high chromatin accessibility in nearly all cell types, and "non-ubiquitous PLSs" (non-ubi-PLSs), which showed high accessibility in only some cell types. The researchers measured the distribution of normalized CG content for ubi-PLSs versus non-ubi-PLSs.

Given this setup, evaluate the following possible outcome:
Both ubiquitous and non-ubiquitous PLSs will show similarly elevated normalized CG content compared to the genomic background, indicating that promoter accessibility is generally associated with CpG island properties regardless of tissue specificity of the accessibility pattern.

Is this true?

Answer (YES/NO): NO